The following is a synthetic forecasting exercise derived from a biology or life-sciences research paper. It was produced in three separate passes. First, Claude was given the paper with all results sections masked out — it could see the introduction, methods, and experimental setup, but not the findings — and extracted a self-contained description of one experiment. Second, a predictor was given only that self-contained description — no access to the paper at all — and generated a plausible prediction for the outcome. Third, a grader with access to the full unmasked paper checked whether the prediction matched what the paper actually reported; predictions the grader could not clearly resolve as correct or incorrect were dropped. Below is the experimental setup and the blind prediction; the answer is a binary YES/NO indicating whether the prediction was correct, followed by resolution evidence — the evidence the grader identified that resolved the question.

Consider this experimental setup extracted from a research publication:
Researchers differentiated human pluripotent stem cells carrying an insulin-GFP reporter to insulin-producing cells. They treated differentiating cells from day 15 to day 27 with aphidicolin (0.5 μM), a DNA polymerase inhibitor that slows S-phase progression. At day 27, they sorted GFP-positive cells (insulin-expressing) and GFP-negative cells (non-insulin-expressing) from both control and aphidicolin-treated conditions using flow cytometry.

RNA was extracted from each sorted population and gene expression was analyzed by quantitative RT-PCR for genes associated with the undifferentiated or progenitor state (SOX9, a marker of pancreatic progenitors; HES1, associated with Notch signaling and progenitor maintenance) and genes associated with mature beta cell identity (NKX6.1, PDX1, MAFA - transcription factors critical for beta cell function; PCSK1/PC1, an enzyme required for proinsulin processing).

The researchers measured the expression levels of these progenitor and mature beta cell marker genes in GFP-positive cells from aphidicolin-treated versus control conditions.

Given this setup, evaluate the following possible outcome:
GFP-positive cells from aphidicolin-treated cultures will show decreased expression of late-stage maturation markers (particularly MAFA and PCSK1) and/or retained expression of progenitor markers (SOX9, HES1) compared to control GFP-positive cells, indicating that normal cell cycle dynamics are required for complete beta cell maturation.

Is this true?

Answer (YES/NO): NO